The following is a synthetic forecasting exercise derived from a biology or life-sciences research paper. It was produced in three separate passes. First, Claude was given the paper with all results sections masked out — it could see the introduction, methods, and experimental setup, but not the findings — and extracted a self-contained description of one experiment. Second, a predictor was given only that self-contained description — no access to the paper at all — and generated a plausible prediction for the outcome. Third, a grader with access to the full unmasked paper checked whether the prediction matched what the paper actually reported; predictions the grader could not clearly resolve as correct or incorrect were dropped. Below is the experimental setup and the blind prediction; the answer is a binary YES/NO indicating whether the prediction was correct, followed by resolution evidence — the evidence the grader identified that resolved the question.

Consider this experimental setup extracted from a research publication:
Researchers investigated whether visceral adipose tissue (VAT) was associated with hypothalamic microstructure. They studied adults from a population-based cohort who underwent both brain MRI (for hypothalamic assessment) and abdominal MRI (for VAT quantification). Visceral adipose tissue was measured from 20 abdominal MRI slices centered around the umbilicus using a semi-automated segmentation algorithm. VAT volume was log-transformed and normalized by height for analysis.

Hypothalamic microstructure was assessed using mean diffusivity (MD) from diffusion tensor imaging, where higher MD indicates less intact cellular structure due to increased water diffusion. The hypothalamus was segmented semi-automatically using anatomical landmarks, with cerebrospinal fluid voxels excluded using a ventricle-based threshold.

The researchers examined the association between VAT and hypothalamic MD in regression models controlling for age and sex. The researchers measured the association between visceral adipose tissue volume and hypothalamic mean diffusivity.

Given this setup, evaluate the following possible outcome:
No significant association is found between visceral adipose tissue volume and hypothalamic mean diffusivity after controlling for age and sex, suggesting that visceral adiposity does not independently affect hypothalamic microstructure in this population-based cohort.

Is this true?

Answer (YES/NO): YES